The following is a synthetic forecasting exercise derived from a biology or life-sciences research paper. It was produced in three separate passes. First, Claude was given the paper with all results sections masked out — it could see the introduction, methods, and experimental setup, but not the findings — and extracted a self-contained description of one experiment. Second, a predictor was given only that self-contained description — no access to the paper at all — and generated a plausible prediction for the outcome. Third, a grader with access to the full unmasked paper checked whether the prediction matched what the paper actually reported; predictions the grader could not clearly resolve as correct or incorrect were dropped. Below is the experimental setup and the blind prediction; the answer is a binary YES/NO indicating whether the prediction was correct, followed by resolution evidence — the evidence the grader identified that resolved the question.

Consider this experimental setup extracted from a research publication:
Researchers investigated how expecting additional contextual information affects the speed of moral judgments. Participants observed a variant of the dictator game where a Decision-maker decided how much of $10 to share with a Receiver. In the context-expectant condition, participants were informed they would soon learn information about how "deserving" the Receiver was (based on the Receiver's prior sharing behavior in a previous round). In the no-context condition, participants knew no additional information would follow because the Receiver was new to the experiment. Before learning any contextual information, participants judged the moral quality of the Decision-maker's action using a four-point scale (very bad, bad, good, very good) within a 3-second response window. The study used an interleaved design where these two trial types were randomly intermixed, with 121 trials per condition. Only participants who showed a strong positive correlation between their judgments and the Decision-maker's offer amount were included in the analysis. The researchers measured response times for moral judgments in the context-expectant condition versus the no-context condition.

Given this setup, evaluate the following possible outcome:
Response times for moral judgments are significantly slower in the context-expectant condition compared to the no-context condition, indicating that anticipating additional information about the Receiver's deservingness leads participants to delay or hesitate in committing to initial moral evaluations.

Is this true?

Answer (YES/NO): YES